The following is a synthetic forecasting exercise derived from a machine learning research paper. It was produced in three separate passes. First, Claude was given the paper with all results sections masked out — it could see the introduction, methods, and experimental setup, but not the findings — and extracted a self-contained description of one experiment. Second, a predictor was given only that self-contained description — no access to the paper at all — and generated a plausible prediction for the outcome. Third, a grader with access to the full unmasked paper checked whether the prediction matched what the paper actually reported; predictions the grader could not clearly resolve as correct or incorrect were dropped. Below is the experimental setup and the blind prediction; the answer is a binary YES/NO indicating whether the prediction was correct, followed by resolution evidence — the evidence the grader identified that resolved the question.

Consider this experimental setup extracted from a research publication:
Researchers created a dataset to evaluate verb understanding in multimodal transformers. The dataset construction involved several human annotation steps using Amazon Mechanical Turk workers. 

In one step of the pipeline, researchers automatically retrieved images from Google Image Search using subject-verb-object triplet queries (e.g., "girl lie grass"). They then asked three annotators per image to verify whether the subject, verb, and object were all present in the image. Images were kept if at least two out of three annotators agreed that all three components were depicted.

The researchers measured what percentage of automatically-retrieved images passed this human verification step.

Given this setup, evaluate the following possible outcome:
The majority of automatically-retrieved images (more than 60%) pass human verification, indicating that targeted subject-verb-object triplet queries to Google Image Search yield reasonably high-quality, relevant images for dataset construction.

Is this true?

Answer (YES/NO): NO